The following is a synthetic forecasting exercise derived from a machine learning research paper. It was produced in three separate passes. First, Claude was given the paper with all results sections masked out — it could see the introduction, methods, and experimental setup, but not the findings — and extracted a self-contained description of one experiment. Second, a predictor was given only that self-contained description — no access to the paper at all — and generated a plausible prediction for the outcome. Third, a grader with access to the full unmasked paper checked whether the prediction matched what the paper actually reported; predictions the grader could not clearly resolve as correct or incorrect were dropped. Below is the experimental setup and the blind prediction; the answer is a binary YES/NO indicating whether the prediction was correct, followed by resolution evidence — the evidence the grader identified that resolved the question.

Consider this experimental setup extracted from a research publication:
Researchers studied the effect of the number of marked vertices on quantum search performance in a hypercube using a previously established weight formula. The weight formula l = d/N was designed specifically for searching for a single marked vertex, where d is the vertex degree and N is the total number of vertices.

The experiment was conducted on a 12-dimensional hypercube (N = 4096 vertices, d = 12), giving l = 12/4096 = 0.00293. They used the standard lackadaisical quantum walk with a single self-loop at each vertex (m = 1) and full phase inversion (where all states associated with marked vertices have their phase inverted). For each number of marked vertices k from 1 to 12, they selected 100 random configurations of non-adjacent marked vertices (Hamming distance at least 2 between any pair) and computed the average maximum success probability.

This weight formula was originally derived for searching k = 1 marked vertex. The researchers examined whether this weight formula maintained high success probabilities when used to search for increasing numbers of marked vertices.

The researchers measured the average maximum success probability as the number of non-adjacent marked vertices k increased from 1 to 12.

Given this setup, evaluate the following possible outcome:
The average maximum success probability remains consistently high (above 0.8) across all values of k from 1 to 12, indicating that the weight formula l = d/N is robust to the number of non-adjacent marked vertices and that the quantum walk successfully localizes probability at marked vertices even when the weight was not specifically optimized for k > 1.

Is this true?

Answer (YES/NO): NO